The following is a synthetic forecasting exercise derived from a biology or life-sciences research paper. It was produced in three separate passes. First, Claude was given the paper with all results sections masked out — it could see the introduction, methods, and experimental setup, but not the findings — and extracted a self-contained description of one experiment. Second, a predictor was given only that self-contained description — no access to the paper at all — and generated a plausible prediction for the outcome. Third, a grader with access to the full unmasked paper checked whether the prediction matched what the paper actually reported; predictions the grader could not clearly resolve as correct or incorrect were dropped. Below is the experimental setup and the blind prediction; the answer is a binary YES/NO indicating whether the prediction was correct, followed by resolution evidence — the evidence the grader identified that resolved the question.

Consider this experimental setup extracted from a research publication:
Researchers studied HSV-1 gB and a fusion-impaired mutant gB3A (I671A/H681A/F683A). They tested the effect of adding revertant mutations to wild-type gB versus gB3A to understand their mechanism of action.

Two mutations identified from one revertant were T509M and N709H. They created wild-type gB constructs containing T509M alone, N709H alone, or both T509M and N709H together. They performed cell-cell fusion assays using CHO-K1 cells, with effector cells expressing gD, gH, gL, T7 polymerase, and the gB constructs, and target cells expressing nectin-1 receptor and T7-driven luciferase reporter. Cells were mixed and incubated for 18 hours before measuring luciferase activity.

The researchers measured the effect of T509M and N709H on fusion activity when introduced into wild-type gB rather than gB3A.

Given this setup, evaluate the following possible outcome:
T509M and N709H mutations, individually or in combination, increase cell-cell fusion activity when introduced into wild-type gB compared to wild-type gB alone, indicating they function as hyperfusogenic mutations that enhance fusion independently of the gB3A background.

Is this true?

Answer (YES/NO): NO